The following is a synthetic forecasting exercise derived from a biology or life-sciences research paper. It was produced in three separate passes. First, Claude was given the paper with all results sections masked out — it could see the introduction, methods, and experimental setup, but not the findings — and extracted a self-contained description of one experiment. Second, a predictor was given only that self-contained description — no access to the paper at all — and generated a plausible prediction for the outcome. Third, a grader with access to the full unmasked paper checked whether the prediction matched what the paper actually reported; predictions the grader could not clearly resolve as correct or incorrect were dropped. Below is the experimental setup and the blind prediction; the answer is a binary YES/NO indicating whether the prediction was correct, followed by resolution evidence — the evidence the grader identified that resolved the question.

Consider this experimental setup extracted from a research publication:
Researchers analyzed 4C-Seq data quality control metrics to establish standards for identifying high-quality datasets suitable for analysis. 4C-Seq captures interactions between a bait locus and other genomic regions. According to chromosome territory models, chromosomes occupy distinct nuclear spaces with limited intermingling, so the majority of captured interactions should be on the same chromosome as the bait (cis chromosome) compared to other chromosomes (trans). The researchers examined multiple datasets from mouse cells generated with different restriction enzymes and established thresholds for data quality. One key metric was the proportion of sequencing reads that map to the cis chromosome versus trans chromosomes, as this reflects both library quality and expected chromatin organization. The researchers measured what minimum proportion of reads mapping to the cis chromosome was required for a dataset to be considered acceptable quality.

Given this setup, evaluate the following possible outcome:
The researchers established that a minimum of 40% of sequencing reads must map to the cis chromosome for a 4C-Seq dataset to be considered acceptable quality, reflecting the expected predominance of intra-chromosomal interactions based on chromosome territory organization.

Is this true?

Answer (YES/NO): YES